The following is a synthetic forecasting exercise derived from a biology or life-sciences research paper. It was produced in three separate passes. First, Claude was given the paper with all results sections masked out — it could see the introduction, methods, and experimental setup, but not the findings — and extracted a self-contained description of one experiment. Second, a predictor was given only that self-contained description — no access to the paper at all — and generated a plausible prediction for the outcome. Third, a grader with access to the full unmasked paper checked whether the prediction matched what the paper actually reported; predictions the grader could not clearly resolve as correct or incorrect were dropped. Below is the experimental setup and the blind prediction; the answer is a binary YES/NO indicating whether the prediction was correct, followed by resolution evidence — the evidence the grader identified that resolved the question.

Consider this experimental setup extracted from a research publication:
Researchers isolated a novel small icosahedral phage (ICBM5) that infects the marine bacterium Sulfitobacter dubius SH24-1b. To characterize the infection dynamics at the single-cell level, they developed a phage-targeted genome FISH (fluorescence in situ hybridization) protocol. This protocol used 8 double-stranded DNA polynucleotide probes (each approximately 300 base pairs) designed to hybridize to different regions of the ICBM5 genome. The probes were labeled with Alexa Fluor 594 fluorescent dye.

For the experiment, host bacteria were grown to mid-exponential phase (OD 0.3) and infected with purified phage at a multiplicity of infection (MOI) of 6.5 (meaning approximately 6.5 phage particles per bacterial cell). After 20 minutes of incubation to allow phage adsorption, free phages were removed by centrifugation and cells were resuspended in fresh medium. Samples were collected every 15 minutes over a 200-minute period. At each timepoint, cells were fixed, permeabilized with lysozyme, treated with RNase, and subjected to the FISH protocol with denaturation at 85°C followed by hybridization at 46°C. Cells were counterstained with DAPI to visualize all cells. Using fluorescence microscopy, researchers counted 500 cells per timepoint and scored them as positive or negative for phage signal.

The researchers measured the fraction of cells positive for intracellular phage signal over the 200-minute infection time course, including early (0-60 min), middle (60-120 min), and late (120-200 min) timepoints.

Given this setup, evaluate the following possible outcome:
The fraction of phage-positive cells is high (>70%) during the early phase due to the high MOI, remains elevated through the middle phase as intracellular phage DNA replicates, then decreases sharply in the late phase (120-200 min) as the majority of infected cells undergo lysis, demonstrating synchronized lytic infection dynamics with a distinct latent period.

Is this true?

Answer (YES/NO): NO